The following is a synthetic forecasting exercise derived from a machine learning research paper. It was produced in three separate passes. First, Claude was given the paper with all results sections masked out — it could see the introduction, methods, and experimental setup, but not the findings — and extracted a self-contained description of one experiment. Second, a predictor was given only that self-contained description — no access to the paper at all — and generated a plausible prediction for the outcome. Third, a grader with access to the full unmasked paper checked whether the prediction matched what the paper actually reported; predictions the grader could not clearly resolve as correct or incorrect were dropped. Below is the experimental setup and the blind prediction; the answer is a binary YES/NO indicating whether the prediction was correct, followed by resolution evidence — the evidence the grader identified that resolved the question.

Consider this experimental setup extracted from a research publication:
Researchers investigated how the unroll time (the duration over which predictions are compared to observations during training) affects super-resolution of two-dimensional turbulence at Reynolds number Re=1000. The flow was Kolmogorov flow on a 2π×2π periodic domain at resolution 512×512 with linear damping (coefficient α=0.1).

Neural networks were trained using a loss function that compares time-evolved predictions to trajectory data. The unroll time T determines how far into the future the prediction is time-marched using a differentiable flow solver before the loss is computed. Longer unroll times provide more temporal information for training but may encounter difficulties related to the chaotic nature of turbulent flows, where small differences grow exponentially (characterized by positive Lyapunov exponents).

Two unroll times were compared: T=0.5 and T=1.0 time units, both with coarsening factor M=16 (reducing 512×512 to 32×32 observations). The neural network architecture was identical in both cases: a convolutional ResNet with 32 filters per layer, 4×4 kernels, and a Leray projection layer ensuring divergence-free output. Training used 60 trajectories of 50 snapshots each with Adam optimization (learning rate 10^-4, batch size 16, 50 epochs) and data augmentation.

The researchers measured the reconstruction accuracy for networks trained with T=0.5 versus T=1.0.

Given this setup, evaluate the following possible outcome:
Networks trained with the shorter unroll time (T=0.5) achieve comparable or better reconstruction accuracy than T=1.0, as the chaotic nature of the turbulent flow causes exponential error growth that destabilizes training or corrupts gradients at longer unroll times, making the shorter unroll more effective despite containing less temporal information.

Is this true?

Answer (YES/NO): YES